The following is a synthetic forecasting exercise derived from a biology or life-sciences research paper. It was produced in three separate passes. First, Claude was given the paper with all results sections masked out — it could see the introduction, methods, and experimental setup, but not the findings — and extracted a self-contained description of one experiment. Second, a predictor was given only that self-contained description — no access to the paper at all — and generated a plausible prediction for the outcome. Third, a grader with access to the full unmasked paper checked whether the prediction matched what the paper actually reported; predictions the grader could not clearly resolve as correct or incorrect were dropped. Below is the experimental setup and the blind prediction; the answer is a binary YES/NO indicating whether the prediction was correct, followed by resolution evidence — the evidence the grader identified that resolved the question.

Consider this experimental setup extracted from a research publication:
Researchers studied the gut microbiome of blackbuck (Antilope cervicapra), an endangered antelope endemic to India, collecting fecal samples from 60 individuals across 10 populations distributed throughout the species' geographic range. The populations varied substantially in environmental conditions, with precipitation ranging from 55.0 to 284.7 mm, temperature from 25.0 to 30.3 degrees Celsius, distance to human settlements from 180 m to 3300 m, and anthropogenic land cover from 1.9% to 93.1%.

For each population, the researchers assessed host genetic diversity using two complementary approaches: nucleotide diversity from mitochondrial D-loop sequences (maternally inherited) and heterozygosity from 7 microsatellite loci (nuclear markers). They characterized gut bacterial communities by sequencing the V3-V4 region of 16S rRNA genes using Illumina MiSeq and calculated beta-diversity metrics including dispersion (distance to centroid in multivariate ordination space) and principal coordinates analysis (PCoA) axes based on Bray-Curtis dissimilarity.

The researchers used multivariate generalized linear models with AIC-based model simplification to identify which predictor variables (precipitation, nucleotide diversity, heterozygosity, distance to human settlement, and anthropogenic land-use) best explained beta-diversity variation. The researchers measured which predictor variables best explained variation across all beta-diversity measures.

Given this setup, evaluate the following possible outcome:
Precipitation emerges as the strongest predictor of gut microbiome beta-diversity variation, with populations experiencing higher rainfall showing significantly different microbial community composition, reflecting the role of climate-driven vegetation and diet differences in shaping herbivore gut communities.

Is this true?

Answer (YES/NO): NO